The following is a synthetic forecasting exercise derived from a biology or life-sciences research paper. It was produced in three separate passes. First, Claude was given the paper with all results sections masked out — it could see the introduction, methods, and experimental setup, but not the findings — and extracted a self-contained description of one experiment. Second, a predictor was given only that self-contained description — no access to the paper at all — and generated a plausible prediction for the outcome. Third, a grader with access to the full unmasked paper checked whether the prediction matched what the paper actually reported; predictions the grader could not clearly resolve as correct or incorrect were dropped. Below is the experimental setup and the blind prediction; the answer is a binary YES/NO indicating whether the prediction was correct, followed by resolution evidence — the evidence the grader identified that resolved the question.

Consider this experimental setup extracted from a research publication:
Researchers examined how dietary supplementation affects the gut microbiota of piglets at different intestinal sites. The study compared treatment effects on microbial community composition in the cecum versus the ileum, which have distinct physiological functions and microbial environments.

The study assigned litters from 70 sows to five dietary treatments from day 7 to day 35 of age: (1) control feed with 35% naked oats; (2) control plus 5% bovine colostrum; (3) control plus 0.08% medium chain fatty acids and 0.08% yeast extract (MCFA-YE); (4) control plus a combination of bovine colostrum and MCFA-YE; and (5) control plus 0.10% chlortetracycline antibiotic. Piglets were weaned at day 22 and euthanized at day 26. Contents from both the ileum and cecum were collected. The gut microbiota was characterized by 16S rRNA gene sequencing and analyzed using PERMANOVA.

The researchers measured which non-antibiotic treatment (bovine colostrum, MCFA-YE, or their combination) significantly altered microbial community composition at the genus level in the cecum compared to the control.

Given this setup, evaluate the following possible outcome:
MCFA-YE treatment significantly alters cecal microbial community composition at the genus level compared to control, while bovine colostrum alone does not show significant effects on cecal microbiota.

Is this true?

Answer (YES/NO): NO